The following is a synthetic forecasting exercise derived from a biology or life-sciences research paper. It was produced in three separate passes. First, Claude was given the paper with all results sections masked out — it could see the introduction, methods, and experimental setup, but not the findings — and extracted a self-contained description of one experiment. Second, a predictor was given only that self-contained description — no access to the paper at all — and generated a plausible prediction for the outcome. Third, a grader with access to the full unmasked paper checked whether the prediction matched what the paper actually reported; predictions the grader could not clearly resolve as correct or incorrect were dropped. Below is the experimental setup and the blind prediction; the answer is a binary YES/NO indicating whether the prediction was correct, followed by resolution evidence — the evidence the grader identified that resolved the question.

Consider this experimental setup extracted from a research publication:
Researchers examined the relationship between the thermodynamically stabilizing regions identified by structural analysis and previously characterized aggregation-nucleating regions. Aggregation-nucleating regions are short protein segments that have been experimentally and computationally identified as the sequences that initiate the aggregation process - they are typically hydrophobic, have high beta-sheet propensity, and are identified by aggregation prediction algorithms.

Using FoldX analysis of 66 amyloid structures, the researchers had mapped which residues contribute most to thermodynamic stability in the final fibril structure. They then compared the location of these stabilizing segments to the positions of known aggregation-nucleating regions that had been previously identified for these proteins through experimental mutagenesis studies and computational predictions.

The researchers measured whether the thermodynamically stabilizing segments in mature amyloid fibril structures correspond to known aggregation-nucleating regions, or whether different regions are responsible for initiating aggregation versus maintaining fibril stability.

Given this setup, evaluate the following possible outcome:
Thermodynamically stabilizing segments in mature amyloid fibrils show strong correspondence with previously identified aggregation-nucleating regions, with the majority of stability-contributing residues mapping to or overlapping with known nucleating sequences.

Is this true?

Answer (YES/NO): YES